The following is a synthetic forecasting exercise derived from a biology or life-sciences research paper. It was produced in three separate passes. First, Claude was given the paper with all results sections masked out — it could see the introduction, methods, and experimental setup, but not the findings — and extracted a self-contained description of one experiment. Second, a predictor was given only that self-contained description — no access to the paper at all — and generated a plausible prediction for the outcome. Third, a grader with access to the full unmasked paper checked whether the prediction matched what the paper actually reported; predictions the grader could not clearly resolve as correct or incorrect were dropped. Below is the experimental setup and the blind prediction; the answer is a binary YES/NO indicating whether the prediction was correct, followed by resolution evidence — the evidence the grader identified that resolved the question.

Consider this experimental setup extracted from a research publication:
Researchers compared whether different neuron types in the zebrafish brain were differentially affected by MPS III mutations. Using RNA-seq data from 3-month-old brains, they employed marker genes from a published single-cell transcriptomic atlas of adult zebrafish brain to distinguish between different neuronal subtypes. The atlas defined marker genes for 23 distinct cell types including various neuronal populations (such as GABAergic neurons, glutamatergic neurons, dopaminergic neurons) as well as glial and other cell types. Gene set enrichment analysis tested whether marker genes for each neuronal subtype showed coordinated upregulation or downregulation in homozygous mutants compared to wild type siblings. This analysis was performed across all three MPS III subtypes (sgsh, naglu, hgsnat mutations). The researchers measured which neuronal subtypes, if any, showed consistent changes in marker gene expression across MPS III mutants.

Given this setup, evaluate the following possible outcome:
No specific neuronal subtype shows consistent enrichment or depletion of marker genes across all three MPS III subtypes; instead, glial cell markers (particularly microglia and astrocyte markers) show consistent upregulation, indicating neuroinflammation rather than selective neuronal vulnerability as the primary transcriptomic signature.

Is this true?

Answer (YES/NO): NO